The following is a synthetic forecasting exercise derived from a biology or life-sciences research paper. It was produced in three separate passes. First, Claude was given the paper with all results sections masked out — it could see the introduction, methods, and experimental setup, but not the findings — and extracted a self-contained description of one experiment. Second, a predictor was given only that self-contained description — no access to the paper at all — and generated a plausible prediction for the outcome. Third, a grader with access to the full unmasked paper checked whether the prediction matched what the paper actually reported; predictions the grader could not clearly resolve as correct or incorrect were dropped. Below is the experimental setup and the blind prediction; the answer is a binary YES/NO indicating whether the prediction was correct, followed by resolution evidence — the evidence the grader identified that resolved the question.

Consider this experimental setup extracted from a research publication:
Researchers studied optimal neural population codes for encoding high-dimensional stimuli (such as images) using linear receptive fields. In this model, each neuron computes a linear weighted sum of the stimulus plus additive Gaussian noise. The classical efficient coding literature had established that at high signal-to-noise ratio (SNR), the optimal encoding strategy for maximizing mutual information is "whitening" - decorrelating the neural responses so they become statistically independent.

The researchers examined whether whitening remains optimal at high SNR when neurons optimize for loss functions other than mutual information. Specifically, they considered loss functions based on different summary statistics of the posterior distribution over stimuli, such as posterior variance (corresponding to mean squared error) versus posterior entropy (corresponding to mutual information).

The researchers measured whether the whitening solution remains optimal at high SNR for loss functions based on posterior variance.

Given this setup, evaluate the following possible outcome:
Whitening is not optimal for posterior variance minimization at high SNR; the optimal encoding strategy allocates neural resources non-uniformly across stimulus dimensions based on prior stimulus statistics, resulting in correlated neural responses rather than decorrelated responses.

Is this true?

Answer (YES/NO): YES